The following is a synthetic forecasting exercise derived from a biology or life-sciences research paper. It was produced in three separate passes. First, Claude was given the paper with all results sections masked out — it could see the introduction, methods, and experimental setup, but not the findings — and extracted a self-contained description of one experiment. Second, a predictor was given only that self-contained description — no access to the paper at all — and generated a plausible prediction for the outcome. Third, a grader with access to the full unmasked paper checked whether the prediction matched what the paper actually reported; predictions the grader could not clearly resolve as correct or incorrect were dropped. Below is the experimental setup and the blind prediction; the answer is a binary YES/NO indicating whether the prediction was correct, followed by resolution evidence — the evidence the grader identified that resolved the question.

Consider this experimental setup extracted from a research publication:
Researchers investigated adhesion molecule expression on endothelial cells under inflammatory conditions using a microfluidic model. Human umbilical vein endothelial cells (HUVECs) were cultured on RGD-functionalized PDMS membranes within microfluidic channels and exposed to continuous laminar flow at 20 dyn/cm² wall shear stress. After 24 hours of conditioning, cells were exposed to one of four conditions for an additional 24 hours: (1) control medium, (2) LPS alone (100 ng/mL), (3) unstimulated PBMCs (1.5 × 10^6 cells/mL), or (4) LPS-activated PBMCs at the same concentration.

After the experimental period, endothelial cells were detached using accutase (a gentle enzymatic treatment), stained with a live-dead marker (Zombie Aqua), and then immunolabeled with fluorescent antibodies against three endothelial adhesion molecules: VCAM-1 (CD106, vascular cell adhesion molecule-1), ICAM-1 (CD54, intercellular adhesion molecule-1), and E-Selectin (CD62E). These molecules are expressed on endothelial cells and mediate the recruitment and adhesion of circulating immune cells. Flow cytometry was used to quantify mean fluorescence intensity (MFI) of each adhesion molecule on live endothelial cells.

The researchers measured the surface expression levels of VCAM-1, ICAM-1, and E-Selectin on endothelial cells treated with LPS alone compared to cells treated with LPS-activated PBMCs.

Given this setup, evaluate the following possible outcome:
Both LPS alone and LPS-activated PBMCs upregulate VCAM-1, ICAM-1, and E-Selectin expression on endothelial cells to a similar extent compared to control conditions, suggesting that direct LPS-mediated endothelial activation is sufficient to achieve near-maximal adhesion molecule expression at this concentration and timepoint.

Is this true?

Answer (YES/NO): NO